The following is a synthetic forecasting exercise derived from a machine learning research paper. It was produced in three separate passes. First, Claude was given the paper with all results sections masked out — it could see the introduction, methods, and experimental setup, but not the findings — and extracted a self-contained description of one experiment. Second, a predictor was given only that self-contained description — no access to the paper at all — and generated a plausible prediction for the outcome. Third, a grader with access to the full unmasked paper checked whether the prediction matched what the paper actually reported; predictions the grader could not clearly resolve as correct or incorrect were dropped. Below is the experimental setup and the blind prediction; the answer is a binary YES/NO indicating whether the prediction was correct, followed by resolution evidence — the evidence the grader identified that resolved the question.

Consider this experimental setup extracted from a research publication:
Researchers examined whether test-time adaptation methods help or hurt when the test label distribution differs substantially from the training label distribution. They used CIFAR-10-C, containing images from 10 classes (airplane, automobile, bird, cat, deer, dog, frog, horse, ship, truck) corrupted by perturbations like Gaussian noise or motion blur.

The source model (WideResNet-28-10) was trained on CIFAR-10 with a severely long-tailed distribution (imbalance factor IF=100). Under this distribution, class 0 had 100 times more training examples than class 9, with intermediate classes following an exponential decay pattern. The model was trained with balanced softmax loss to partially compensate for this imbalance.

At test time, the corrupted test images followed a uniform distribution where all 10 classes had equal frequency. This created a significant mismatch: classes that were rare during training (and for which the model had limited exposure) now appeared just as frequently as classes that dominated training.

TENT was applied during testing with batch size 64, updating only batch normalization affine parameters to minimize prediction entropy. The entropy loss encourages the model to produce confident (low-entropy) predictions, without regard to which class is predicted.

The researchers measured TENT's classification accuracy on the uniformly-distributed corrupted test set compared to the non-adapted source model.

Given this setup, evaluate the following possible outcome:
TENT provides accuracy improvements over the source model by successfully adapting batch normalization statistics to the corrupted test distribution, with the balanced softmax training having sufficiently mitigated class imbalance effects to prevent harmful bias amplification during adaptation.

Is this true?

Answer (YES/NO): NO